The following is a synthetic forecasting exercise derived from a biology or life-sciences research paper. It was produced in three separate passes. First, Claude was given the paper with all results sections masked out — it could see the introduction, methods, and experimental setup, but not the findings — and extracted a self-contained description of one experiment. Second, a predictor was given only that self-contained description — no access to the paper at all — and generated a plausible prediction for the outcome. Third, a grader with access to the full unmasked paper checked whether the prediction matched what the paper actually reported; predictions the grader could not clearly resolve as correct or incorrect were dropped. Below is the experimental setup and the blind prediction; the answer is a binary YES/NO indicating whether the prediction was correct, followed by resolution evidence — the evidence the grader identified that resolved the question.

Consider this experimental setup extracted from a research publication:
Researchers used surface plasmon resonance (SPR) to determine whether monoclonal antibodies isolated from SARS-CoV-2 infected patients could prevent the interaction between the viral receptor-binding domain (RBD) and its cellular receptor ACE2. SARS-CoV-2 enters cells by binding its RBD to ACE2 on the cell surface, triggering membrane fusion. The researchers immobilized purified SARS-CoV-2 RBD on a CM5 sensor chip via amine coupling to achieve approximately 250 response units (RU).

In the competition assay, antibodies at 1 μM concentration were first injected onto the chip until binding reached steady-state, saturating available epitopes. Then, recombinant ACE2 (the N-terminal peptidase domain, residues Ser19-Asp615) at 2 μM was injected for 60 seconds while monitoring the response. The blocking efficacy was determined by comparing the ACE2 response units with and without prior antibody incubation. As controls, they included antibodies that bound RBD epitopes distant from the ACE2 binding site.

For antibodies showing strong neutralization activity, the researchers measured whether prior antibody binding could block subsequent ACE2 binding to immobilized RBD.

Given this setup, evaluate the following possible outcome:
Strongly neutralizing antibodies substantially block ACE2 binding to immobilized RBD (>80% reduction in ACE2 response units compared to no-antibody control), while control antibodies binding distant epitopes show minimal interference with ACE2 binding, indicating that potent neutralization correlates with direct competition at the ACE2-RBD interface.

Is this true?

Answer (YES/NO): YES